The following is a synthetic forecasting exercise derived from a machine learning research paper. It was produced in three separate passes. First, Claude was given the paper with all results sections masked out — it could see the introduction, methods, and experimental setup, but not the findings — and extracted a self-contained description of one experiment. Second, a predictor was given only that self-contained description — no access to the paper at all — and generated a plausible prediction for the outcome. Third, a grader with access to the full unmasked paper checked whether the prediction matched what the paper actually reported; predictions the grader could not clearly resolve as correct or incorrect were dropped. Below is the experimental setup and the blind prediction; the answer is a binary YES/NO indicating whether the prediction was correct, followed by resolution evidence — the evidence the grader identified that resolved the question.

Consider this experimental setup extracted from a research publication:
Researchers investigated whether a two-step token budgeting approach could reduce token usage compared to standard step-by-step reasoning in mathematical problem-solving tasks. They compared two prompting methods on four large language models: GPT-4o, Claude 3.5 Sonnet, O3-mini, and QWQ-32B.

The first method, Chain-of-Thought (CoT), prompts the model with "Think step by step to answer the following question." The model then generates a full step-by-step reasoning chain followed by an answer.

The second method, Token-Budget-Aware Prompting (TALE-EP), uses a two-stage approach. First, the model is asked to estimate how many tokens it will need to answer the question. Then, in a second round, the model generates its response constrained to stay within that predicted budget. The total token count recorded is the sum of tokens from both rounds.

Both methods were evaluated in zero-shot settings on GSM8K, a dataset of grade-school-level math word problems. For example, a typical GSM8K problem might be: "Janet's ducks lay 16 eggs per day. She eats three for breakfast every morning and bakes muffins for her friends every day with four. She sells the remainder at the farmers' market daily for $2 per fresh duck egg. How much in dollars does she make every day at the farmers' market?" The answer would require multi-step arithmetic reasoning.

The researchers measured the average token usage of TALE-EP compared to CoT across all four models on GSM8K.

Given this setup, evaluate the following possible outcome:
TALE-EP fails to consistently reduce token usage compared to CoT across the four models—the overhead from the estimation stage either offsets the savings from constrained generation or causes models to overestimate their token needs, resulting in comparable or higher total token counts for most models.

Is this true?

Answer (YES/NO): NO